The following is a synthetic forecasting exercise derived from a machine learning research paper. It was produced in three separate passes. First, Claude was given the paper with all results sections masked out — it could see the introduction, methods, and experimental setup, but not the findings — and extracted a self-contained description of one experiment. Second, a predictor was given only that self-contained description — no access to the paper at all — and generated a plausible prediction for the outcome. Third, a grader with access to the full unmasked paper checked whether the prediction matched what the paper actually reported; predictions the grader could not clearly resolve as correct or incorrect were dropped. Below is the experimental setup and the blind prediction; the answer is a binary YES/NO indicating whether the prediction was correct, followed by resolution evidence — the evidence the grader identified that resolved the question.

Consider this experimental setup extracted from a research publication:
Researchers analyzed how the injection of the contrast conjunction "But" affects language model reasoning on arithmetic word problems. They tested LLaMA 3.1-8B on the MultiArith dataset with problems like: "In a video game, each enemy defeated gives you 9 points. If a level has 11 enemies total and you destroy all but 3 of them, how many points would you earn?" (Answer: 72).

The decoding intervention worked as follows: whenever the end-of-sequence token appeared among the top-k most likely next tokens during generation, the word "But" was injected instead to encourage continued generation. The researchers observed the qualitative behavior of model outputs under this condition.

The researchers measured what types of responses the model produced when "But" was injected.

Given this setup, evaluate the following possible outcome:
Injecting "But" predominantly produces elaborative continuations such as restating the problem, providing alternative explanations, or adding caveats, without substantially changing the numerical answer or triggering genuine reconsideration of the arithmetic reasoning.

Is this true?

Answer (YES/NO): NO